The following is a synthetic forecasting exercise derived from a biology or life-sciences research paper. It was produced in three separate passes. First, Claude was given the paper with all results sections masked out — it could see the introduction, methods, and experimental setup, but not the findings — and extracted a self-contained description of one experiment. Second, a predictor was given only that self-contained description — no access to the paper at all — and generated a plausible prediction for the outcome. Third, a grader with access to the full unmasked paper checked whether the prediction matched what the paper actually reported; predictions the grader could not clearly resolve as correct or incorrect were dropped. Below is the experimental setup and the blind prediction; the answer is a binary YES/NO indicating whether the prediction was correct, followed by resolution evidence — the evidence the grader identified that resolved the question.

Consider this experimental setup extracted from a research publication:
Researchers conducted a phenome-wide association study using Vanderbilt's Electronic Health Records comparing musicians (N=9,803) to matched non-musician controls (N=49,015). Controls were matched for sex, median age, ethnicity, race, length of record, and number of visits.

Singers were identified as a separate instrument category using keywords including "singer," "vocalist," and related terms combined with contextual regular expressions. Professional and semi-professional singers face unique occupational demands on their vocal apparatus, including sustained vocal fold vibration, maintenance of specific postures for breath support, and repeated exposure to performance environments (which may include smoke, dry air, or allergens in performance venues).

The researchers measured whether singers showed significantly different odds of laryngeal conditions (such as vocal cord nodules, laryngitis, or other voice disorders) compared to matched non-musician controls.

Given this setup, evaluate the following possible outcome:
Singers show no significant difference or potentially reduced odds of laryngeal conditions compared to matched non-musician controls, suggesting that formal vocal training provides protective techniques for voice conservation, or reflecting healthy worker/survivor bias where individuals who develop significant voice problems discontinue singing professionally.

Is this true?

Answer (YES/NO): NO